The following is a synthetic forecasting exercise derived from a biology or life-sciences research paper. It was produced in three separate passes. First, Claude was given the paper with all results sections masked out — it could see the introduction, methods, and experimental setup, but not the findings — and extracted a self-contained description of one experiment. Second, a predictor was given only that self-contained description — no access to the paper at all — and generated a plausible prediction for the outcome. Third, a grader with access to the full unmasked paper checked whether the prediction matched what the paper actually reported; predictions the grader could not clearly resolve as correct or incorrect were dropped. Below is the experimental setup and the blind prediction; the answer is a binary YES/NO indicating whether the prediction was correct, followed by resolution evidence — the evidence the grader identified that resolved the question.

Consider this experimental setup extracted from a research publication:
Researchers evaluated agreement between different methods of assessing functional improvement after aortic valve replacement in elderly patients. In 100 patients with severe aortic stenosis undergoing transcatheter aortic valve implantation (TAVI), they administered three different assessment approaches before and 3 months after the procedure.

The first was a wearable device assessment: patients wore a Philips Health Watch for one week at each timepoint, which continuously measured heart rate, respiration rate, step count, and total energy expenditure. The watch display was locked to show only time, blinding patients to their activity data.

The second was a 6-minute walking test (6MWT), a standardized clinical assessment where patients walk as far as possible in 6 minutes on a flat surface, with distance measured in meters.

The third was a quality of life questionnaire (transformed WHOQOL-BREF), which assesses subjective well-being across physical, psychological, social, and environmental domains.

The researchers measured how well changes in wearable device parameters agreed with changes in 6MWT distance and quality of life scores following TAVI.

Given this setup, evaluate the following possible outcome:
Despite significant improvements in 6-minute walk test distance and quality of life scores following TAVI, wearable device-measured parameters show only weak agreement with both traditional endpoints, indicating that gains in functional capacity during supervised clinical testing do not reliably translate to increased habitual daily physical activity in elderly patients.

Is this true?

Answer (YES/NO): YES